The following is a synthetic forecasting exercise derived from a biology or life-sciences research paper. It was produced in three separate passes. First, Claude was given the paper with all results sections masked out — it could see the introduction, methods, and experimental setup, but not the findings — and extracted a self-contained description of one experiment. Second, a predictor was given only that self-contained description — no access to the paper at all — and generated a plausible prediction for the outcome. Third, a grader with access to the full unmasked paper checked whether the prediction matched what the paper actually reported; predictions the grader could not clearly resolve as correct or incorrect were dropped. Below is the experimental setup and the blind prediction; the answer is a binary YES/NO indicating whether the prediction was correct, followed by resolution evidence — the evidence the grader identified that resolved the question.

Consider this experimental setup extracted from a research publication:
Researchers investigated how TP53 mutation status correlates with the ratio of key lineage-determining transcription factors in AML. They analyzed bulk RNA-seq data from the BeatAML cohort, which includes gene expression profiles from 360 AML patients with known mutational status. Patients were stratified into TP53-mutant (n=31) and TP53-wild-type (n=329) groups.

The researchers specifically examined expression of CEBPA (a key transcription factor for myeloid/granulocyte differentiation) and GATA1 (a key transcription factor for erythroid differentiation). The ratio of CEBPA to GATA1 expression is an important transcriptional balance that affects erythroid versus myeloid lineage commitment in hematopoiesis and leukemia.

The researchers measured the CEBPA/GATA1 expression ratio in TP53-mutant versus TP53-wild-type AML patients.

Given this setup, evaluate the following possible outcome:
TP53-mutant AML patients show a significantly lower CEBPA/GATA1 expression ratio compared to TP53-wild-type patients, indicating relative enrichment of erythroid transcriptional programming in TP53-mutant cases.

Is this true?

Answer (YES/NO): YES